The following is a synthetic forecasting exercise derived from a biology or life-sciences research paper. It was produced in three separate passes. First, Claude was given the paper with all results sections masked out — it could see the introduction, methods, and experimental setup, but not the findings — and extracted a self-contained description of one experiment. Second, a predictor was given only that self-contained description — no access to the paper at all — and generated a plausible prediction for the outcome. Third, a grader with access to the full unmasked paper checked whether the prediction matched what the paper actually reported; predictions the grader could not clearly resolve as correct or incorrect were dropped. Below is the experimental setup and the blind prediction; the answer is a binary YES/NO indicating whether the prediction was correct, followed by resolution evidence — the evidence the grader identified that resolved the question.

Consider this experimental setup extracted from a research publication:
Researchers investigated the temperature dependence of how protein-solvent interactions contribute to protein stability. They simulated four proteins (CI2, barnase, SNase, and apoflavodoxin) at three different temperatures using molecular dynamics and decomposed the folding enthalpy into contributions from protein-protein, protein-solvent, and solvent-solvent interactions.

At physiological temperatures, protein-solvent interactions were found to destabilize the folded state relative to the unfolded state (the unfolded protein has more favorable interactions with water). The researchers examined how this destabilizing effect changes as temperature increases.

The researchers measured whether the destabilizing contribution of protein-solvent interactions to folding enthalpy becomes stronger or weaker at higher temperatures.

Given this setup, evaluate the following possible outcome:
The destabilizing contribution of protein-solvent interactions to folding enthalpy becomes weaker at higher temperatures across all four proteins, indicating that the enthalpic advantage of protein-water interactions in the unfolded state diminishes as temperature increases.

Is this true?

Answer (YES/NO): YES